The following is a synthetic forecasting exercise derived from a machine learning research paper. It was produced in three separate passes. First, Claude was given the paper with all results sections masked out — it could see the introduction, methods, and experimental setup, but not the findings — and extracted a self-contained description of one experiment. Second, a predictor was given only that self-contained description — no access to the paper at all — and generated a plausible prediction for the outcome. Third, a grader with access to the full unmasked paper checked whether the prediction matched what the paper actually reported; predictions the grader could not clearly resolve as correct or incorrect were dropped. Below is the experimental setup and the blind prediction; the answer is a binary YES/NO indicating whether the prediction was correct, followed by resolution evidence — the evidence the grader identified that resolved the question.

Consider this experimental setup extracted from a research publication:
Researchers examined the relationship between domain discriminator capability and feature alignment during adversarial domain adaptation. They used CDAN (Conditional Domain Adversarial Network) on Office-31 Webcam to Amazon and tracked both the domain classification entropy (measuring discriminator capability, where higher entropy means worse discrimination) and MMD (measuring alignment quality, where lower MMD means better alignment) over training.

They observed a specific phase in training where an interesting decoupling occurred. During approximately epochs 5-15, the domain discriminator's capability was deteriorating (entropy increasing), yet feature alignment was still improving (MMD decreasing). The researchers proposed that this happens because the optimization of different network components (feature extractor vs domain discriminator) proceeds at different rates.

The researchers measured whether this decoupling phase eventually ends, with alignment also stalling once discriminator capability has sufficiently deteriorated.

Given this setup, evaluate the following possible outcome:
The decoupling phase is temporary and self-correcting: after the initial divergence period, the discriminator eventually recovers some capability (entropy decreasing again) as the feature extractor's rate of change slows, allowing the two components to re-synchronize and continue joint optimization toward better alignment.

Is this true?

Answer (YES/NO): NO